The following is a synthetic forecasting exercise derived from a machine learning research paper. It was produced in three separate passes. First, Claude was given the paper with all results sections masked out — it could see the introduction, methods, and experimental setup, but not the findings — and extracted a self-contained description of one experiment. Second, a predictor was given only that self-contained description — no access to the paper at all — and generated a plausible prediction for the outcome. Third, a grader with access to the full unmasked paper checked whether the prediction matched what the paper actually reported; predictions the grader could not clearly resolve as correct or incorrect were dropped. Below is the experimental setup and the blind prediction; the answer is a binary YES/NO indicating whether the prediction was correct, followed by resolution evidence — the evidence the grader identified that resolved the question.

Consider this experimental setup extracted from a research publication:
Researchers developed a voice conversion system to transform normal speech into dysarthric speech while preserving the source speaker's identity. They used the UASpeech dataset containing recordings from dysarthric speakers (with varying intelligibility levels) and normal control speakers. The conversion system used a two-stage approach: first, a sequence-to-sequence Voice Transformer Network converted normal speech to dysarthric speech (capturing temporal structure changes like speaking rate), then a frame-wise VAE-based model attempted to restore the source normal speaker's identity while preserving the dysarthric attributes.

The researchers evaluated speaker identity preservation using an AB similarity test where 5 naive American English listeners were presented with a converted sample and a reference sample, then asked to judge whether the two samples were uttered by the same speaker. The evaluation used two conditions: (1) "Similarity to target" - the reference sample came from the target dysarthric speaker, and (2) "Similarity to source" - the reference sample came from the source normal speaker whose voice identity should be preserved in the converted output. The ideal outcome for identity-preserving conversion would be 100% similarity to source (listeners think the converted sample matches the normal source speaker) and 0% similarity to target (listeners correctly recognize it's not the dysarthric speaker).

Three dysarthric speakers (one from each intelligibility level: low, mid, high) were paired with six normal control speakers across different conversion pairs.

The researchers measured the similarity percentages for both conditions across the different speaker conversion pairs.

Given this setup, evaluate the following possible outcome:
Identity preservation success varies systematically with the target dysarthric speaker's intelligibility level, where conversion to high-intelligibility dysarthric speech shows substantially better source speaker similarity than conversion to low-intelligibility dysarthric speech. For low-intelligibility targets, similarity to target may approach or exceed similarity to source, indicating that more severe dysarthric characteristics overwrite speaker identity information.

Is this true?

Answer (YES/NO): NO